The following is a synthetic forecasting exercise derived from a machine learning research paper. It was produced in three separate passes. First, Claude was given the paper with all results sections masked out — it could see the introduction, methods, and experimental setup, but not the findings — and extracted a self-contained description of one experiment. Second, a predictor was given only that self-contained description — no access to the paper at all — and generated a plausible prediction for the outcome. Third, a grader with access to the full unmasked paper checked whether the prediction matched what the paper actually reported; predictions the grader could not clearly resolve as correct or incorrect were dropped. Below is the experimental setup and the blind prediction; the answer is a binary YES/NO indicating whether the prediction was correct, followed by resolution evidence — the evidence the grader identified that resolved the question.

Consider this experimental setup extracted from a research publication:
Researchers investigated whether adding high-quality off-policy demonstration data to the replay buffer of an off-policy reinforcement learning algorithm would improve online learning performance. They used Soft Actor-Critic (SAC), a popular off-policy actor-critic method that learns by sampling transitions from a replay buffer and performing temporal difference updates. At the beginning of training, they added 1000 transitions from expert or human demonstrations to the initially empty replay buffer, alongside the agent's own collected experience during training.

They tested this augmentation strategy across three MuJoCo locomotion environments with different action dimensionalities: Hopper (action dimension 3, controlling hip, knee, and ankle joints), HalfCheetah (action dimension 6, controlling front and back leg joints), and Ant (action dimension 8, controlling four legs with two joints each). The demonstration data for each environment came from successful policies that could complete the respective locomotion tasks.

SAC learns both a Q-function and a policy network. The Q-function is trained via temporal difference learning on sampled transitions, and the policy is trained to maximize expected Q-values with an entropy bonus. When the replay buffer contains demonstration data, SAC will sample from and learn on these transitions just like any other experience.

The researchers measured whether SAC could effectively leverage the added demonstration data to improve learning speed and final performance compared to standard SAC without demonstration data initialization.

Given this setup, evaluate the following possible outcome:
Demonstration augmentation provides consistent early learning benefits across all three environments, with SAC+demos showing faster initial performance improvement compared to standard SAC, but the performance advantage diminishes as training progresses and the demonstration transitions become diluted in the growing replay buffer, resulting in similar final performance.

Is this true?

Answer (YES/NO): NO